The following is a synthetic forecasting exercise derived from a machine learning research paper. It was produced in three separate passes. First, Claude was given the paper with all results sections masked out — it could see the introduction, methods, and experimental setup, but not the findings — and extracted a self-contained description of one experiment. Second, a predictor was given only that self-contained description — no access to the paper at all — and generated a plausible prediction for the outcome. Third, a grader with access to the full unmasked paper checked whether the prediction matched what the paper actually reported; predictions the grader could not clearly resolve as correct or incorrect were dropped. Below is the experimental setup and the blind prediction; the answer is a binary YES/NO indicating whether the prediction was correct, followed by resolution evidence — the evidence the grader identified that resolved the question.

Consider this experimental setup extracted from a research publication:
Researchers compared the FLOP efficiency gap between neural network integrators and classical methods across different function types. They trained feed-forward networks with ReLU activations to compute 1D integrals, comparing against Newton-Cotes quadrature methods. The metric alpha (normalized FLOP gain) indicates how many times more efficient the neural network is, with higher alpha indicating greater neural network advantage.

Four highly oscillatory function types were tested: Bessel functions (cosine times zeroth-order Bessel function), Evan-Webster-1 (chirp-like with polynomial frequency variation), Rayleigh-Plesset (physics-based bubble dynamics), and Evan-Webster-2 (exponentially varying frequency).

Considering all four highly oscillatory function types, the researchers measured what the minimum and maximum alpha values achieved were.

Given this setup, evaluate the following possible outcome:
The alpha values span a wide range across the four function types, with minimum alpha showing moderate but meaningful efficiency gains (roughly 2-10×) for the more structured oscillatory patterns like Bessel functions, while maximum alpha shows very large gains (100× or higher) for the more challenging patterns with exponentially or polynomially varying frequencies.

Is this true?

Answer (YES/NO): NO